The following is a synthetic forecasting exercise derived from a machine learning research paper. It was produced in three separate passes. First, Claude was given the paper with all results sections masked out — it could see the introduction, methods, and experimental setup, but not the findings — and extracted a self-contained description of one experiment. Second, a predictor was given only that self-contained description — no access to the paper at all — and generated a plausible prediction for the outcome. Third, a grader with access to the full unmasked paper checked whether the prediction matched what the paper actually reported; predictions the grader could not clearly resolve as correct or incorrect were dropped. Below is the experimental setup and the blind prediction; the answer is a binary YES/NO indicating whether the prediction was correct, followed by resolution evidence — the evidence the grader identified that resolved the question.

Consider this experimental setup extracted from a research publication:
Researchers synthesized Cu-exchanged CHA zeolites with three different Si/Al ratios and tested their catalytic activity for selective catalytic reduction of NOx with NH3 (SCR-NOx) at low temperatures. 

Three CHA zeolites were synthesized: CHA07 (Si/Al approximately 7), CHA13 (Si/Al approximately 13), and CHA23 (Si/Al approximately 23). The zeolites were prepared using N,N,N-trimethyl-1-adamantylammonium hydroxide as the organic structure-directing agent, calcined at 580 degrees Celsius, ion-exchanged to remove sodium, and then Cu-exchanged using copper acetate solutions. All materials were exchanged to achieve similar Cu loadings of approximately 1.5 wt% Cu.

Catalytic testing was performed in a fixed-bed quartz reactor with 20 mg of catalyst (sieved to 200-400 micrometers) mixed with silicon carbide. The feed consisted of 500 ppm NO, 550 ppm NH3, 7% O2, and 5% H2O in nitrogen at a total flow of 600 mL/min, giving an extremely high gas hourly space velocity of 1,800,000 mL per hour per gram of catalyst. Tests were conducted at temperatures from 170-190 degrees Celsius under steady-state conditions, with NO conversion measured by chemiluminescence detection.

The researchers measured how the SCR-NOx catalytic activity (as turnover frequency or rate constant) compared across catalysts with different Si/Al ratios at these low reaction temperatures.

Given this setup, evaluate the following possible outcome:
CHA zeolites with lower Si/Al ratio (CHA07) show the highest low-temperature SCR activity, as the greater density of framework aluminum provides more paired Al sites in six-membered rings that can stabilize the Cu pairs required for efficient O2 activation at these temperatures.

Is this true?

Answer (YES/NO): NO